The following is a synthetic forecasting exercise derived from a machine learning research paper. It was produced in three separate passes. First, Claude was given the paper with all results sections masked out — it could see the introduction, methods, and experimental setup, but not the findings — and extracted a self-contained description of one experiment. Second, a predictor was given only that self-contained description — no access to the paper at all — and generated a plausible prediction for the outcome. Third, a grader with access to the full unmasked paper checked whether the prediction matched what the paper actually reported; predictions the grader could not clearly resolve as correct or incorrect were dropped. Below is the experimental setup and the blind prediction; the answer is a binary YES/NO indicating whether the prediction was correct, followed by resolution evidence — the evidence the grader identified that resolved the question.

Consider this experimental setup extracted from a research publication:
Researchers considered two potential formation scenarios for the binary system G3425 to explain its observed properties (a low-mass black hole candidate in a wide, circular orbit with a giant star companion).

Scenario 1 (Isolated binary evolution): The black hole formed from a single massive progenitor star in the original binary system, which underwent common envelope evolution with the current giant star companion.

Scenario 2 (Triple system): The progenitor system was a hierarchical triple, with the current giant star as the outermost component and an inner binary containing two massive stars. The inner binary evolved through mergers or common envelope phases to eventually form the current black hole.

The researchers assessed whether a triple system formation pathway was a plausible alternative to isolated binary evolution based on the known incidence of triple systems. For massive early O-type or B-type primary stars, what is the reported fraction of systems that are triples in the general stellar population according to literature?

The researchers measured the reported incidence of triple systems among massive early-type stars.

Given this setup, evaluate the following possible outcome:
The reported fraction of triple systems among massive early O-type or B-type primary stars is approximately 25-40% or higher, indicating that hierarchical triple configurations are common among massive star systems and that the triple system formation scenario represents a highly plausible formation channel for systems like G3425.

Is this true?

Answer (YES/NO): YES